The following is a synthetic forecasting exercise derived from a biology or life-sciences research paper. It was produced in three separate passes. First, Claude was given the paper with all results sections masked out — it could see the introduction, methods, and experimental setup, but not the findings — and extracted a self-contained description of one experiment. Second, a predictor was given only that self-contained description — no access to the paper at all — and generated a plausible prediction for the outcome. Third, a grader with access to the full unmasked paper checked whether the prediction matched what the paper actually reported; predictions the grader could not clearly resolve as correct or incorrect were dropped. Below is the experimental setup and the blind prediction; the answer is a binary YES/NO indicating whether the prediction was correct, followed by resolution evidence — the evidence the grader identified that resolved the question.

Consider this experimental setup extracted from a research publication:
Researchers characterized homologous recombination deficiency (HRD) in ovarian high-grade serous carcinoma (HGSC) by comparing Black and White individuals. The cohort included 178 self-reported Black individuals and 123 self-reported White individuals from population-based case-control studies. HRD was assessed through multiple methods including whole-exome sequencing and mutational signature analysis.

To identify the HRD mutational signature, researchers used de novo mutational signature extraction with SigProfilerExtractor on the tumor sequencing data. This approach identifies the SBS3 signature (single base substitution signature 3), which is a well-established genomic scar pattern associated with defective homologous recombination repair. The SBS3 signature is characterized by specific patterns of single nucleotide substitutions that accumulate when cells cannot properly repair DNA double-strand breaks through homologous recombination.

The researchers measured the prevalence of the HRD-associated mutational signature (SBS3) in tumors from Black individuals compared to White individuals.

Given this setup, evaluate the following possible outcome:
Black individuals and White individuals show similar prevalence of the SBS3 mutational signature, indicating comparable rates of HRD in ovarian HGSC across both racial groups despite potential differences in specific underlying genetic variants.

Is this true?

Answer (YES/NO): NO